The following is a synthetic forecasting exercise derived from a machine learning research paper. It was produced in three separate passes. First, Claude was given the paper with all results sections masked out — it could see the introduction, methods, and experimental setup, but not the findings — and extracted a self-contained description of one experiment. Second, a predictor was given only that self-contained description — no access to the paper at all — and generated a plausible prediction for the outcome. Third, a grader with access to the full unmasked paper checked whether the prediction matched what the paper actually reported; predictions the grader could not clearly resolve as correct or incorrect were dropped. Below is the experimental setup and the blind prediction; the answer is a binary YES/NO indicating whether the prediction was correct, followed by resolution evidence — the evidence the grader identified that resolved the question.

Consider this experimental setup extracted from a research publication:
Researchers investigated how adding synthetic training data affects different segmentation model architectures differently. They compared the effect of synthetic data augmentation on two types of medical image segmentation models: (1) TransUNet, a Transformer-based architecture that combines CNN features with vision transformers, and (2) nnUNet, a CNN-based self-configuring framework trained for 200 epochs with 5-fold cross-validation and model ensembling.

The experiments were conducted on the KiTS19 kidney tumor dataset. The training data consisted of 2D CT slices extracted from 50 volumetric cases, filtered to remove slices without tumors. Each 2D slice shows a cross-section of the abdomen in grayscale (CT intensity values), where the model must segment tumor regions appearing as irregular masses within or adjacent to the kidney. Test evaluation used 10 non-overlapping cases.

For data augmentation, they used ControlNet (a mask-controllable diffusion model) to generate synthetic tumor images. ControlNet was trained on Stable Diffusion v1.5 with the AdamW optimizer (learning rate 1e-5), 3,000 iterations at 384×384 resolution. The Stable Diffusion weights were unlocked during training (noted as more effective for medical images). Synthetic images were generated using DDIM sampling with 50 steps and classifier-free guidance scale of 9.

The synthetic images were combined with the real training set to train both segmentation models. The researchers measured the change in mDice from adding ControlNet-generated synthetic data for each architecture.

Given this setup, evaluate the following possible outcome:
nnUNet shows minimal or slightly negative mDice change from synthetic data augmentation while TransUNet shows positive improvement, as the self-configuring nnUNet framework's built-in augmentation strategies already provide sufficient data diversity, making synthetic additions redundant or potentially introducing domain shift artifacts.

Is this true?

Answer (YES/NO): YES